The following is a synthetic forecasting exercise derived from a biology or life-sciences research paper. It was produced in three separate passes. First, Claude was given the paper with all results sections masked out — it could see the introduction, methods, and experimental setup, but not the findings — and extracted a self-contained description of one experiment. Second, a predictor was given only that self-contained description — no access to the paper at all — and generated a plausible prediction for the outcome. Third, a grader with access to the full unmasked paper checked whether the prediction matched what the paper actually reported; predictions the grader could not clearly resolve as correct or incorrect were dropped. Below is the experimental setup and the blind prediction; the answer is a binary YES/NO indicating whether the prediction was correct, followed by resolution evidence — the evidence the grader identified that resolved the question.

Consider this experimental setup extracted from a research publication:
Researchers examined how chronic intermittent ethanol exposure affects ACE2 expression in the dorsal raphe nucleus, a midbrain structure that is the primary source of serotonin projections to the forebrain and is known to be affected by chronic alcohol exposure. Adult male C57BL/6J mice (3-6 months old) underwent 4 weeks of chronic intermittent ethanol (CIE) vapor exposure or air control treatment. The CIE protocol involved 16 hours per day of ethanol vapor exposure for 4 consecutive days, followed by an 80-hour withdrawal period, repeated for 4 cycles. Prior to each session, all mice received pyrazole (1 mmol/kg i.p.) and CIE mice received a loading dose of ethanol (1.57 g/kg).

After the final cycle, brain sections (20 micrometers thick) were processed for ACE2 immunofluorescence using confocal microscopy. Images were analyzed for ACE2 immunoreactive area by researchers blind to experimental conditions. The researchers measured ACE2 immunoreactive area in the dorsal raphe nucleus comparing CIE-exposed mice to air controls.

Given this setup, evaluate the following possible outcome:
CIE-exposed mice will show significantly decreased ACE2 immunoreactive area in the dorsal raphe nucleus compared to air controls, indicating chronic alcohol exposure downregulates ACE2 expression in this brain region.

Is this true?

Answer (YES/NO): NO